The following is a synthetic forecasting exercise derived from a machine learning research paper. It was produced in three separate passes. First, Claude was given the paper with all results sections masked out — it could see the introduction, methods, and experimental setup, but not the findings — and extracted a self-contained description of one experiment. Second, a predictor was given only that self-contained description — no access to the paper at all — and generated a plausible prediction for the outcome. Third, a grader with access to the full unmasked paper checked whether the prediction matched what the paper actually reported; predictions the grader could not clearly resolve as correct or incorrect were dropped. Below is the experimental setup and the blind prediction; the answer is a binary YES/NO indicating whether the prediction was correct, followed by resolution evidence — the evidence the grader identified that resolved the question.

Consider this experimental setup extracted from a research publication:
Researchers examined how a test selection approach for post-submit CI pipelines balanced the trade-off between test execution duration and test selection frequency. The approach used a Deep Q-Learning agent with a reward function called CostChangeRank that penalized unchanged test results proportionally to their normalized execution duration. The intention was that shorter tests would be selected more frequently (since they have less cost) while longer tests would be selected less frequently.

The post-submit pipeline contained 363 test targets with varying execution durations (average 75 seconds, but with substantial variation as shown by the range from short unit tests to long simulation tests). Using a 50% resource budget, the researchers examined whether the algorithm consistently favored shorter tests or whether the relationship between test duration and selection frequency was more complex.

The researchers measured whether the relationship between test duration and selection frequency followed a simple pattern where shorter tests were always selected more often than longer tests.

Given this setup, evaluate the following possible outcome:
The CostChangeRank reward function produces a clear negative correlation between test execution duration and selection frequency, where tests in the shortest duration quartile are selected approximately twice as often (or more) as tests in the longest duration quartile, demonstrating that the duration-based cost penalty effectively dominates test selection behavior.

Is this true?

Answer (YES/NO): NO